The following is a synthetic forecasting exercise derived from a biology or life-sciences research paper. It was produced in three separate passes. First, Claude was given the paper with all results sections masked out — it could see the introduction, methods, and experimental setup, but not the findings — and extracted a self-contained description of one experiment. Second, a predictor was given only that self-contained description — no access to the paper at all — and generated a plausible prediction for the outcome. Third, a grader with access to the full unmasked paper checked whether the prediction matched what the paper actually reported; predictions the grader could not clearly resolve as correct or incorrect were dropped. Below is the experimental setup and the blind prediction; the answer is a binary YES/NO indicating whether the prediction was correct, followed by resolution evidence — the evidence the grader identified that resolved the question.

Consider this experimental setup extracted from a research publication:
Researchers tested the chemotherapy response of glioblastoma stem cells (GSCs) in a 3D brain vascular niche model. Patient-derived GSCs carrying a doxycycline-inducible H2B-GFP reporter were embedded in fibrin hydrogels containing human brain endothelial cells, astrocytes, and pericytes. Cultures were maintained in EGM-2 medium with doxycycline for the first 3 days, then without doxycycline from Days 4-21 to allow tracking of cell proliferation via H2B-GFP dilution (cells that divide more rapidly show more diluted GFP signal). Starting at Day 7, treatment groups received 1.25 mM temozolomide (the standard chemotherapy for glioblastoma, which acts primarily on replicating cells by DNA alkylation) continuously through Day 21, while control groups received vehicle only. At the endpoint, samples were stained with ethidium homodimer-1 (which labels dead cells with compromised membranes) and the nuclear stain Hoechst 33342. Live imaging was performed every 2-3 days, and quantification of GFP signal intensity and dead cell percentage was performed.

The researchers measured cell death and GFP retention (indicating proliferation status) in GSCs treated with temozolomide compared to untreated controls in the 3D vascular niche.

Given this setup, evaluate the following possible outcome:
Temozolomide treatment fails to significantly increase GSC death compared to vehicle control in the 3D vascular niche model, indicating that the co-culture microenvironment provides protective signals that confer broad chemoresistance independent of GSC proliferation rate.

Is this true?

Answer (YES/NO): NO